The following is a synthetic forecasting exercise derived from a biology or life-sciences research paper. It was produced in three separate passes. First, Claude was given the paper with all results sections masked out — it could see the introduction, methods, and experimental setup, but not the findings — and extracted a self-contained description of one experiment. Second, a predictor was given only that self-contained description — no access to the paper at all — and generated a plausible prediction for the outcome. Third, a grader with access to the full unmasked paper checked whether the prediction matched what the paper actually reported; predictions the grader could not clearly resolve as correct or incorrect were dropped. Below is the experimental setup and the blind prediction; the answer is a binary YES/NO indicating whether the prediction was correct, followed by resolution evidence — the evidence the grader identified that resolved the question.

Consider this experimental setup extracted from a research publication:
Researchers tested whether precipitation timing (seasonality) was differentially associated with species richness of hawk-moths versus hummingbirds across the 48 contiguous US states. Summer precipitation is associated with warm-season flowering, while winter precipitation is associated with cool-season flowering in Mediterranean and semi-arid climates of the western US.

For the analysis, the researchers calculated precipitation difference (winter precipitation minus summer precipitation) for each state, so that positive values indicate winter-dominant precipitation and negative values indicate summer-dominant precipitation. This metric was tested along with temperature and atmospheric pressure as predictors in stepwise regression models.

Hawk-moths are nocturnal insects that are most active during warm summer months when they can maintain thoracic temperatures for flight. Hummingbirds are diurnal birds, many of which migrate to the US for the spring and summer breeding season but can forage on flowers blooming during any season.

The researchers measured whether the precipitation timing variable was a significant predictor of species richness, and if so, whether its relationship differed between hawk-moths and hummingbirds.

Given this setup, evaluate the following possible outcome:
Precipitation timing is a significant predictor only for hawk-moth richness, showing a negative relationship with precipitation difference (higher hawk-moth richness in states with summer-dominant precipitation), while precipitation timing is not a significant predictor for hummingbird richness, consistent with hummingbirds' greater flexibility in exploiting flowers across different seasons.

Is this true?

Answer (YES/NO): YES